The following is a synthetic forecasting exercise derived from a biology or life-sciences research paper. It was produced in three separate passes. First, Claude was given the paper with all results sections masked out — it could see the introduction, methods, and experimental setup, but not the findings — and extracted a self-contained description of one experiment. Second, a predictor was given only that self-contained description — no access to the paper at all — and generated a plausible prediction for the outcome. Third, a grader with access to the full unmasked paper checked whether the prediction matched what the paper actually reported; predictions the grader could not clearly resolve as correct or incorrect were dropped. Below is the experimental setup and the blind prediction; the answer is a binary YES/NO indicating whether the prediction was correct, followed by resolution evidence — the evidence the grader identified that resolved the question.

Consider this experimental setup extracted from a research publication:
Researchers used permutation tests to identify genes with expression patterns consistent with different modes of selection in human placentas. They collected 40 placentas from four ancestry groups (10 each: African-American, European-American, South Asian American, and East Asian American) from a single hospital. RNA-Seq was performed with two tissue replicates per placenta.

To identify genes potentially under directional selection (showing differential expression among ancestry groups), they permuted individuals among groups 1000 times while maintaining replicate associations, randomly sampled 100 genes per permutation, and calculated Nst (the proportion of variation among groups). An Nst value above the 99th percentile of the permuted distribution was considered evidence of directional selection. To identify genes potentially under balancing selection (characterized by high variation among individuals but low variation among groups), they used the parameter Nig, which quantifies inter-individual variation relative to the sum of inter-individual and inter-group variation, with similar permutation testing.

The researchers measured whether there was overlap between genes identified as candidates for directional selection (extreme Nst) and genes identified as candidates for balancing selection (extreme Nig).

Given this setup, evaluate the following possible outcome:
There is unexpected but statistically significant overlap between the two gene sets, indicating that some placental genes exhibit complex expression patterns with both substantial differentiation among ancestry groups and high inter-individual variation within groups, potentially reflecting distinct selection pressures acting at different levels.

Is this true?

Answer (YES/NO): NO